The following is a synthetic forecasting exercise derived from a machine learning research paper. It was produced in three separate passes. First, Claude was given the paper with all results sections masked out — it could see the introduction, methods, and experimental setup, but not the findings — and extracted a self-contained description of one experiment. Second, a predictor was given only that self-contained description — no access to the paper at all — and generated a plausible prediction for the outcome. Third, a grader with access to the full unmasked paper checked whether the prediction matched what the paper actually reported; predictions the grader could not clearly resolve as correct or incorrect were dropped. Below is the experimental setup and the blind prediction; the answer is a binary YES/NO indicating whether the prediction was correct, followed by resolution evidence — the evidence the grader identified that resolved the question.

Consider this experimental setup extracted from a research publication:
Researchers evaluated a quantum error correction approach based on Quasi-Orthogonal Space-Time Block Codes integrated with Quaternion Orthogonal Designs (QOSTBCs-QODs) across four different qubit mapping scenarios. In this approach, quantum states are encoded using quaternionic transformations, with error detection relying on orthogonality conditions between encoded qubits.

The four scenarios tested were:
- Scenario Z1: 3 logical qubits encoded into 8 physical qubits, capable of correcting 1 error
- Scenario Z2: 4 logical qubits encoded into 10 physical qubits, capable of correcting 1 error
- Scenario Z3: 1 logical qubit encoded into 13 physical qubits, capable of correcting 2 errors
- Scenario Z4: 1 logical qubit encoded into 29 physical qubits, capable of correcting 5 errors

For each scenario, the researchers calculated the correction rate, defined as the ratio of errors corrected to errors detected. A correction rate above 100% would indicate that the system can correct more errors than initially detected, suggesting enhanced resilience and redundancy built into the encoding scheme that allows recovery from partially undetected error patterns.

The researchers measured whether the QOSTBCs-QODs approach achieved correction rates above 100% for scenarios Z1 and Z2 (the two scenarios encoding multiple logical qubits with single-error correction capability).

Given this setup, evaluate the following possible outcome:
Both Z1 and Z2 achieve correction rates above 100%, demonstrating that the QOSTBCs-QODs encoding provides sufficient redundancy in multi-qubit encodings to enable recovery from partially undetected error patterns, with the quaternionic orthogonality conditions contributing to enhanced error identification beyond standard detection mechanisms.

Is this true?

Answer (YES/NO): YES